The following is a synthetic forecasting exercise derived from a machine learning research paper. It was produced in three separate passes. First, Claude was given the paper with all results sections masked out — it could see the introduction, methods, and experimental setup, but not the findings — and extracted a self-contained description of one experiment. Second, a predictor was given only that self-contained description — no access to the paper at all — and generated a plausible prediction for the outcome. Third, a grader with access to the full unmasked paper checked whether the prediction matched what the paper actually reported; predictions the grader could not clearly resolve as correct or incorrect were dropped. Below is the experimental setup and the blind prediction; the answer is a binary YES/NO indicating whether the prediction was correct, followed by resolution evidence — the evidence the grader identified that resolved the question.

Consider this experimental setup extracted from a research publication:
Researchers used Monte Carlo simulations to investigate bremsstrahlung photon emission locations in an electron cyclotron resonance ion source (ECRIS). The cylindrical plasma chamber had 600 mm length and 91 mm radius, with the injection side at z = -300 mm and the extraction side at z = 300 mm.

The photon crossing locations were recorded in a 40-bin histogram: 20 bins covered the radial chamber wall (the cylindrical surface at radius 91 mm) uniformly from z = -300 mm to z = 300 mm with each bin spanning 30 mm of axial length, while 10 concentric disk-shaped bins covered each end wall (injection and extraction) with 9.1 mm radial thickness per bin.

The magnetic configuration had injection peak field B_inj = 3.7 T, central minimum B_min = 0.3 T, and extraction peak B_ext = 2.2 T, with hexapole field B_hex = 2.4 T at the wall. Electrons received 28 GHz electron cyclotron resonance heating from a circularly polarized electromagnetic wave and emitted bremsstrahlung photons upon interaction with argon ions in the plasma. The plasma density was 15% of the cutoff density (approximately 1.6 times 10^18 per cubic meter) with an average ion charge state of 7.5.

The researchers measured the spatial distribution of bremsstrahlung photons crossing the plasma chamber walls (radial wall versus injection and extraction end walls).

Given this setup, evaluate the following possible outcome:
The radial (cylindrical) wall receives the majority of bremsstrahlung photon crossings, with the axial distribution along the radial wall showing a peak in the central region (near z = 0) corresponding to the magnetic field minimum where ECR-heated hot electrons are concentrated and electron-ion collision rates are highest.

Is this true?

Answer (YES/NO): YES